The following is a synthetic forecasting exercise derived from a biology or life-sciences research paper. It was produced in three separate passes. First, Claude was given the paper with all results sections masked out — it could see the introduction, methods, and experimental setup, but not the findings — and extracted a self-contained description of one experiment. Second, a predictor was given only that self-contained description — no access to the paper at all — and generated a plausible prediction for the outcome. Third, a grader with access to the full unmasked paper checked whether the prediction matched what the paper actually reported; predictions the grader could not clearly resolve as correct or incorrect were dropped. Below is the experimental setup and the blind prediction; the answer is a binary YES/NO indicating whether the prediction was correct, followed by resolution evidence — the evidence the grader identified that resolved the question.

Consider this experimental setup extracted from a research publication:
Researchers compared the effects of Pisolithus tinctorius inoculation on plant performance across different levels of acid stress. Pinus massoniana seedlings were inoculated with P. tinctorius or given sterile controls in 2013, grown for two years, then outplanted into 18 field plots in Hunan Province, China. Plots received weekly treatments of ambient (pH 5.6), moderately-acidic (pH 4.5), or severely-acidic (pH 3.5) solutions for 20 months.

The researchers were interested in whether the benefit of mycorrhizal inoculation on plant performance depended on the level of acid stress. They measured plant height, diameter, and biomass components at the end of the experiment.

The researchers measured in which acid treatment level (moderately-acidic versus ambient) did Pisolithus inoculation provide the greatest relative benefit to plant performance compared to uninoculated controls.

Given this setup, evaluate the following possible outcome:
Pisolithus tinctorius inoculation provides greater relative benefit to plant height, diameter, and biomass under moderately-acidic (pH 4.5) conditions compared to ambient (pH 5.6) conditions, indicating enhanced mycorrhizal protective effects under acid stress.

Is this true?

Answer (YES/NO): NO